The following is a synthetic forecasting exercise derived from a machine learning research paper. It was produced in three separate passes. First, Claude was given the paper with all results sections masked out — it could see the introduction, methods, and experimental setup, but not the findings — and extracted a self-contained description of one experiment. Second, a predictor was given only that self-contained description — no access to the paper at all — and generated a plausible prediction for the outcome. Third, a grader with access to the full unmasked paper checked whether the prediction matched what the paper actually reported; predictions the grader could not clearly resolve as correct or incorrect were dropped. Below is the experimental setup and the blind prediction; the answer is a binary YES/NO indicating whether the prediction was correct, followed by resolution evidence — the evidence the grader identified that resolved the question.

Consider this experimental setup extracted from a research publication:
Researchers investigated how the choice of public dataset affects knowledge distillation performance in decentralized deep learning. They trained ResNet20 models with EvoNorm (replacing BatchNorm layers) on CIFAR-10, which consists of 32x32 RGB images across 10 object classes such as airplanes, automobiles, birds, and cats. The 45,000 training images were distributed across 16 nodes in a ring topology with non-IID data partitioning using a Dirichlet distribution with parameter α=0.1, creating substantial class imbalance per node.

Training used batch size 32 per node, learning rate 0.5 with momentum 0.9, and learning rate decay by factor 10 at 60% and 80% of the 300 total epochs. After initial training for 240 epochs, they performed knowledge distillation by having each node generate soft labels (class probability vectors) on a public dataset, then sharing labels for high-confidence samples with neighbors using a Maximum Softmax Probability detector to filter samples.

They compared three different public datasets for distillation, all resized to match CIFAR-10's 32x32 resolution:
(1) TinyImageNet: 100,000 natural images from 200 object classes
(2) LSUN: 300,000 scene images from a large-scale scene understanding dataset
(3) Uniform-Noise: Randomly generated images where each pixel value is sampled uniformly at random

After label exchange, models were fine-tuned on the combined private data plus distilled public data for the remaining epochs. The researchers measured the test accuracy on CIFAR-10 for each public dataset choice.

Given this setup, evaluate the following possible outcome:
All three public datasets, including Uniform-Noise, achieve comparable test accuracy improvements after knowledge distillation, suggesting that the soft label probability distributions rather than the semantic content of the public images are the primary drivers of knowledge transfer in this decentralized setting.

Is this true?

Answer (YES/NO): NO